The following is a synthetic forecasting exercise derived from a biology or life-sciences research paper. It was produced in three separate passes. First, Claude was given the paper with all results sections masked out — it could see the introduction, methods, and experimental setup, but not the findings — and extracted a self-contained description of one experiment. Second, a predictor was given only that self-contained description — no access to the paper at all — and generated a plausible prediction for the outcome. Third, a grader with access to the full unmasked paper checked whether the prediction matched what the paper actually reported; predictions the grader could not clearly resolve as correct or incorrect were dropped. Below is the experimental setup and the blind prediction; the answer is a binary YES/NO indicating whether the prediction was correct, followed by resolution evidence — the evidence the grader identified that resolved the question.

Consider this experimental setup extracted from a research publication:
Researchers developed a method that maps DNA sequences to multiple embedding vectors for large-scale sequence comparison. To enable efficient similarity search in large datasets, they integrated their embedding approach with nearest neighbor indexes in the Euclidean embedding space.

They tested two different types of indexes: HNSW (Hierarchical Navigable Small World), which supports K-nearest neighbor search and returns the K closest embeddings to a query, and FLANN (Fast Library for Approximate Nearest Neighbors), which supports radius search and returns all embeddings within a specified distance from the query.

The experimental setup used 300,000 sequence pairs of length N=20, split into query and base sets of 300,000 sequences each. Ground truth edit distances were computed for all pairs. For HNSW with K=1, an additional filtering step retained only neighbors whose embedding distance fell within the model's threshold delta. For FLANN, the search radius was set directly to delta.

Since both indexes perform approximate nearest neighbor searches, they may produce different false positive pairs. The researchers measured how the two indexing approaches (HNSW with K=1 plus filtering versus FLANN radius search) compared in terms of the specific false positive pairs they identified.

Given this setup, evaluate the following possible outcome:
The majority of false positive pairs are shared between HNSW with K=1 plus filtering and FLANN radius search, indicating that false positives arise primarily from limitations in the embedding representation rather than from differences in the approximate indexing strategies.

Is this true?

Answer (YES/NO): NO